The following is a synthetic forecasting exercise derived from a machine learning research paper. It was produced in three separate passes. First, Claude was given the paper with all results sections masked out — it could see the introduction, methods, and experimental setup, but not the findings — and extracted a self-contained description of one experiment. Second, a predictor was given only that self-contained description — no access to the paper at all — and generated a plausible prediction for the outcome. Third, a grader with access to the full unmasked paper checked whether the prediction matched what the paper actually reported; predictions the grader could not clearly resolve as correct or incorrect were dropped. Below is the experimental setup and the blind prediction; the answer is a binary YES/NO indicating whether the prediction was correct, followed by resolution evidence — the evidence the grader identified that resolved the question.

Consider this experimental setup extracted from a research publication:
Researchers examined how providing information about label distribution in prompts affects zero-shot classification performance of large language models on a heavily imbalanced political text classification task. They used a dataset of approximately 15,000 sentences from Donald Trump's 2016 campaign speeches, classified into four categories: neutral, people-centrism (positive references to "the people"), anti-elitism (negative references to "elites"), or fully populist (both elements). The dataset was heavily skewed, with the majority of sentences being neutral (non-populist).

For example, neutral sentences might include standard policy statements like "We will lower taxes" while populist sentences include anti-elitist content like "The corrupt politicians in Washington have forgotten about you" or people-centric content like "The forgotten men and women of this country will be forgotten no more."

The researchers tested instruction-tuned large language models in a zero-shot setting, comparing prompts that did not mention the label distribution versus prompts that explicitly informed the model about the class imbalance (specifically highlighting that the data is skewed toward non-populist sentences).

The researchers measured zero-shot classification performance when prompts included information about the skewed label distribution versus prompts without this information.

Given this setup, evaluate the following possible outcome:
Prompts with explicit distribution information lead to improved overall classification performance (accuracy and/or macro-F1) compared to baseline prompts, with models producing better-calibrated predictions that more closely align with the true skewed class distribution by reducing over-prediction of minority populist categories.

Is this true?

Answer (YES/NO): YES